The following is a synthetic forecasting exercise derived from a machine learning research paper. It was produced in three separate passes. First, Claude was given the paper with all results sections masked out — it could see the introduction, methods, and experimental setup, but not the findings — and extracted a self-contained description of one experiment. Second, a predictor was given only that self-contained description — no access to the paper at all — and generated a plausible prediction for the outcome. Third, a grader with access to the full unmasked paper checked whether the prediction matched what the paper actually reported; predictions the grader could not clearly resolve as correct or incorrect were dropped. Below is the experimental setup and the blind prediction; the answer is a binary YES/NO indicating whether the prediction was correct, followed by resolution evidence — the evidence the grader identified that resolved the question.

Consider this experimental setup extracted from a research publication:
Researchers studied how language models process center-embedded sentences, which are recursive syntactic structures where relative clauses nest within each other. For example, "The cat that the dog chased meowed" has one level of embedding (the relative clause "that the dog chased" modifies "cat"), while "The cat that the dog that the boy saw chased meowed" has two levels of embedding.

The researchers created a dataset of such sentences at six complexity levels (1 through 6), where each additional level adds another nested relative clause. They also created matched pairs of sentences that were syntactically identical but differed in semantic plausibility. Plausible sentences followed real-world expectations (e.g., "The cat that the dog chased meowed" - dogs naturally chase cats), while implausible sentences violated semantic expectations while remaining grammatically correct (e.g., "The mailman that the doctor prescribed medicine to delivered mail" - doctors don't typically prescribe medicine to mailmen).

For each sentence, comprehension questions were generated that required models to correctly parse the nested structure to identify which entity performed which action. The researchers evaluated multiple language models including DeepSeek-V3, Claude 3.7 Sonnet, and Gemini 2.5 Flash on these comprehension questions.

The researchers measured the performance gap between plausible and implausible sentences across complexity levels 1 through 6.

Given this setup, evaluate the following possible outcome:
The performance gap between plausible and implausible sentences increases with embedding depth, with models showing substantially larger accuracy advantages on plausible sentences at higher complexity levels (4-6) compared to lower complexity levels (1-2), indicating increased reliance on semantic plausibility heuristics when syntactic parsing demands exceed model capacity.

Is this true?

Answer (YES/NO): YES